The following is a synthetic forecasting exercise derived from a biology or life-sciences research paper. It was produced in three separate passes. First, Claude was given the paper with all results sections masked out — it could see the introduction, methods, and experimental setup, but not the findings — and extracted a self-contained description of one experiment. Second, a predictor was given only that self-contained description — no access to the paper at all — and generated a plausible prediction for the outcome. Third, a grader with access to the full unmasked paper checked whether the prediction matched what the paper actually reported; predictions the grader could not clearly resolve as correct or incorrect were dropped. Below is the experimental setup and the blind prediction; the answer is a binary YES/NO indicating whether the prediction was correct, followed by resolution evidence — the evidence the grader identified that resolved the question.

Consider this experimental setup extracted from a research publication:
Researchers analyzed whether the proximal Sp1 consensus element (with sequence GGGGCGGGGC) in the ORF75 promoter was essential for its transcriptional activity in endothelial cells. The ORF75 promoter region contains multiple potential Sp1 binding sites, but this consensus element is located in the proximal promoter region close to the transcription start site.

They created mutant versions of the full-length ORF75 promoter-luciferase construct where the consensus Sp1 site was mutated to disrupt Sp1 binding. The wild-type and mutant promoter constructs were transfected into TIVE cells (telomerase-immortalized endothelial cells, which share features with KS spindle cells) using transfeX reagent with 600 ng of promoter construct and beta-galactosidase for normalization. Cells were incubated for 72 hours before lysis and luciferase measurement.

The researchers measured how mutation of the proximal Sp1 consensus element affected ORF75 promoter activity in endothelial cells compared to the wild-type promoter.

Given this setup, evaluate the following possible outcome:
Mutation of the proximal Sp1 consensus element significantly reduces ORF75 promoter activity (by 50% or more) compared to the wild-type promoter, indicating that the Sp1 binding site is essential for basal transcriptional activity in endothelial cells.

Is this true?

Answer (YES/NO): NO